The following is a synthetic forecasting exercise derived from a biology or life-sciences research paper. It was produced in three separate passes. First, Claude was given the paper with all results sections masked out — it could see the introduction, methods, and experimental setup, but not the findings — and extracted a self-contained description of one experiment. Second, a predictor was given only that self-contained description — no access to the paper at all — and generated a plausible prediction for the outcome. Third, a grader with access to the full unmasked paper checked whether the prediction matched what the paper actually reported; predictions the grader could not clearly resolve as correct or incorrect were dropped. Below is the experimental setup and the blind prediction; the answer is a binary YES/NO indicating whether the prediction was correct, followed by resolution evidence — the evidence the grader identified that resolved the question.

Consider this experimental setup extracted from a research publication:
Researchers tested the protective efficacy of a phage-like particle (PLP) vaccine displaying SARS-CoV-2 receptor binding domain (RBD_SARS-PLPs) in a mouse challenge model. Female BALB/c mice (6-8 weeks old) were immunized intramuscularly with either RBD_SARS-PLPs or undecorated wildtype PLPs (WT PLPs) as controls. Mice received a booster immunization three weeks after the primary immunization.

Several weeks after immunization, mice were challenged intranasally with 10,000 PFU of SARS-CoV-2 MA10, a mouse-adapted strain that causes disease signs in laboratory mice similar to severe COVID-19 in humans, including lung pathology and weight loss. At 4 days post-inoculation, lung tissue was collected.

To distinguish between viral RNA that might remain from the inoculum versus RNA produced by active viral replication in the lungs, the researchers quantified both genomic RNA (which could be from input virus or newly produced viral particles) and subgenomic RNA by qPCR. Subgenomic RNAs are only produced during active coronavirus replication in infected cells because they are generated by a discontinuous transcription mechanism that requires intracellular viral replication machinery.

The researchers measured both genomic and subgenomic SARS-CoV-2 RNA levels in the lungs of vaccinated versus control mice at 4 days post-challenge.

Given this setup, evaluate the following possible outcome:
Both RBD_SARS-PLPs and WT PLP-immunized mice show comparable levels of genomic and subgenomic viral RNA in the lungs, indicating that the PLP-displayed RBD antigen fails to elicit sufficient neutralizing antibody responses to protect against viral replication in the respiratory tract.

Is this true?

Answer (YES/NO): NO